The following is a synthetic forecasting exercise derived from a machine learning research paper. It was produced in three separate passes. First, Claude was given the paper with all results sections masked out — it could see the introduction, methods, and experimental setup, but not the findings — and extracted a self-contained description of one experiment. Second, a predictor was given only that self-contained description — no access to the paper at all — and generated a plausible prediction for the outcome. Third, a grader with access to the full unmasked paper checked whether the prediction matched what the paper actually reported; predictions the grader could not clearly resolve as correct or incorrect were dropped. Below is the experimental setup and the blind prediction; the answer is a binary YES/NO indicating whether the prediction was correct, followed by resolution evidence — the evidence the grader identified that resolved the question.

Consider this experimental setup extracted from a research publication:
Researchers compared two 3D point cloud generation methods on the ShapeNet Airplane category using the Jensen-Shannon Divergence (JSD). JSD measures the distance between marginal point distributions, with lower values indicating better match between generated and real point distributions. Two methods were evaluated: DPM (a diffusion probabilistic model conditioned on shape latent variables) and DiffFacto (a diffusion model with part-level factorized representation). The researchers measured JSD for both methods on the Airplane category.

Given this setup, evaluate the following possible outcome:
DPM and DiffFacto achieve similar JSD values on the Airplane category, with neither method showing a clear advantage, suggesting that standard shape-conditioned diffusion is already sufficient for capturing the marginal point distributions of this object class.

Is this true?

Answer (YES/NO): NO